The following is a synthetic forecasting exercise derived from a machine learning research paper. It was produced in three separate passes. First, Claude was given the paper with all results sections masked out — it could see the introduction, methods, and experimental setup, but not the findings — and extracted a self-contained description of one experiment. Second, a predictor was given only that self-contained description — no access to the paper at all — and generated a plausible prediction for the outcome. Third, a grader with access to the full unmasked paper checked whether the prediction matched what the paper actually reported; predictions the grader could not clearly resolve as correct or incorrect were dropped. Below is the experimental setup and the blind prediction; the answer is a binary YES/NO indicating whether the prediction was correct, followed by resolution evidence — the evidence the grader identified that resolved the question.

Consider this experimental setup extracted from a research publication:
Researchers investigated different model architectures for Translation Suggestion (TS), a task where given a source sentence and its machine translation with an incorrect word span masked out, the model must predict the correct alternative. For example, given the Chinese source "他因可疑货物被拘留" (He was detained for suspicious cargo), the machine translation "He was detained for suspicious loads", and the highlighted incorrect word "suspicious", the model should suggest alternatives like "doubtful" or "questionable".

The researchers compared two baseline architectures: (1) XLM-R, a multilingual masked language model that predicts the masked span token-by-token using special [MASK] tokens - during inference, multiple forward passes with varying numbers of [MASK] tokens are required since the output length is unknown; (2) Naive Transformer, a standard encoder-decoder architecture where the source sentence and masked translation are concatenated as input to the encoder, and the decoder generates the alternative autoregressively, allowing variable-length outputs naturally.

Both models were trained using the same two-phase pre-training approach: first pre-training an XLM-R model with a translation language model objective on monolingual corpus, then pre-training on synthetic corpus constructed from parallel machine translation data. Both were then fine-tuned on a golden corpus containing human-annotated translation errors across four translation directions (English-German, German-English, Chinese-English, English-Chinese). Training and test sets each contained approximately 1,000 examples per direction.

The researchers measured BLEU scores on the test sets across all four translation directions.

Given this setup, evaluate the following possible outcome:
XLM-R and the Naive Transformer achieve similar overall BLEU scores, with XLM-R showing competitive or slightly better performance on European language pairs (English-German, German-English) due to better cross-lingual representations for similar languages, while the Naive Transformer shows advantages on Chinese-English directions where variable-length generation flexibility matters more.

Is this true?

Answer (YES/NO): NO